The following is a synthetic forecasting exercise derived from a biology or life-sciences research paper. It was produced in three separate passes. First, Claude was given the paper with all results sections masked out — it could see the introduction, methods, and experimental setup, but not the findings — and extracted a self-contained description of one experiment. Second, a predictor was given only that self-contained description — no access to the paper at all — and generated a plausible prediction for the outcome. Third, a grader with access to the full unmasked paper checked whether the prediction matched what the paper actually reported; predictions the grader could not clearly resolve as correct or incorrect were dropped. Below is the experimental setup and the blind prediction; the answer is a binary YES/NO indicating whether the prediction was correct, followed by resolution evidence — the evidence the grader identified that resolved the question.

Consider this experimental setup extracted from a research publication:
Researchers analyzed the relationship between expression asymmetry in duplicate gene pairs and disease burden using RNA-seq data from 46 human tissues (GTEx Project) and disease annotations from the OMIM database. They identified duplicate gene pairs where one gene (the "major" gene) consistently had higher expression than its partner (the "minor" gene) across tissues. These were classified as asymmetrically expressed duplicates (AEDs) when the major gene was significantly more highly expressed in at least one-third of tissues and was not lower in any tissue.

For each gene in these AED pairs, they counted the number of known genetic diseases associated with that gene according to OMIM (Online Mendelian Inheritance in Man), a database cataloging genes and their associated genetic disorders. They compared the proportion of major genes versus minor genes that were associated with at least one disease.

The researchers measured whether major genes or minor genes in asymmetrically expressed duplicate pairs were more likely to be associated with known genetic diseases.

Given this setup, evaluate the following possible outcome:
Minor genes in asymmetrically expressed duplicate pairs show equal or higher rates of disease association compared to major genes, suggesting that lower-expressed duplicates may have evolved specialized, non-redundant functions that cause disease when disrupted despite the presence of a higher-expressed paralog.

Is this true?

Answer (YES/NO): NO